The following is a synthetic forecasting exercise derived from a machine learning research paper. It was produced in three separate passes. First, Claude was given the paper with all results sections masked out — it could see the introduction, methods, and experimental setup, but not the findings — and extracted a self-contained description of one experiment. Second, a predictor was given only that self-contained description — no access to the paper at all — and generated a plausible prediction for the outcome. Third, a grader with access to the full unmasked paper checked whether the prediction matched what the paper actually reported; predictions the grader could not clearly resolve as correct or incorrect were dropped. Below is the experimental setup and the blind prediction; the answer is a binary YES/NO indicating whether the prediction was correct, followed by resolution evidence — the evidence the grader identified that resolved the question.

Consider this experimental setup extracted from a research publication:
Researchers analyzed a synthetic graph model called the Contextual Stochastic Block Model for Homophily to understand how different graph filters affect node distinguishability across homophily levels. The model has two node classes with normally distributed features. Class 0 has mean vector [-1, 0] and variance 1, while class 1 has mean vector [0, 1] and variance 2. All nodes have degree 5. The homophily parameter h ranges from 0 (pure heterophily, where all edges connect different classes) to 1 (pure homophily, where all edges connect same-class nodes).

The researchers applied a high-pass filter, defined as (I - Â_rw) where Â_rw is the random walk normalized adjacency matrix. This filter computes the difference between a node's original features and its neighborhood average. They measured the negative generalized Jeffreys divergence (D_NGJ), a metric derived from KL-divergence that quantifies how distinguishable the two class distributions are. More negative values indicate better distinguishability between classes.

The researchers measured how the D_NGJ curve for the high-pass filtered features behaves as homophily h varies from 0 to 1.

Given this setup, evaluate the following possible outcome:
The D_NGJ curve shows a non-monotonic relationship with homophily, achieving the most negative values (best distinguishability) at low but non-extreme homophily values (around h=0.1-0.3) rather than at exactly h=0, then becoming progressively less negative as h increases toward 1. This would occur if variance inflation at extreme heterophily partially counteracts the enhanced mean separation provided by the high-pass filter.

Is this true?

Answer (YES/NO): NO